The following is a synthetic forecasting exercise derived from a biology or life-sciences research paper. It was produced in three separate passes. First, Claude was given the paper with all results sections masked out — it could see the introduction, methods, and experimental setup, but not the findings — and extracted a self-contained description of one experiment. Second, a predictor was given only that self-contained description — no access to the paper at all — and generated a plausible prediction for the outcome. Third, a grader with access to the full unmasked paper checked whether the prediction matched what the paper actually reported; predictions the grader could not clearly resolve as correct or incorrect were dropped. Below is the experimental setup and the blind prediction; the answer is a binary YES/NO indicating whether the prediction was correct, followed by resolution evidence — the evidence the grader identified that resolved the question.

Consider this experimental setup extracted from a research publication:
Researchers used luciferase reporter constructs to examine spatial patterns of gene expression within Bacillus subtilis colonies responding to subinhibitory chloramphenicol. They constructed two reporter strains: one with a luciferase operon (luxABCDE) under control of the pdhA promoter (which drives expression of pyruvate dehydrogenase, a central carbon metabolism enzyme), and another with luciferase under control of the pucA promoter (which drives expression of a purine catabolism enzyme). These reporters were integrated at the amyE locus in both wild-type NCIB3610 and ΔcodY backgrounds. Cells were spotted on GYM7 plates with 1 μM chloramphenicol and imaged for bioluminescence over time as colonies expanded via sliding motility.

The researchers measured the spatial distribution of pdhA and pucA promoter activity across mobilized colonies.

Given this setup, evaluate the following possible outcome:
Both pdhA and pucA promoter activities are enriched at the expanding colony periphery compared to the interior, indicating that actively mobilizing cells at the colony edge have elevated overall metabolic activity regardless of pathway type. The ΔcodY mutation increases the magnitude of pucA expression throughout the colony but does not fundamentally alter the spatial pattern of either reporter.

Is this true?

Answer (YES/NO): NO